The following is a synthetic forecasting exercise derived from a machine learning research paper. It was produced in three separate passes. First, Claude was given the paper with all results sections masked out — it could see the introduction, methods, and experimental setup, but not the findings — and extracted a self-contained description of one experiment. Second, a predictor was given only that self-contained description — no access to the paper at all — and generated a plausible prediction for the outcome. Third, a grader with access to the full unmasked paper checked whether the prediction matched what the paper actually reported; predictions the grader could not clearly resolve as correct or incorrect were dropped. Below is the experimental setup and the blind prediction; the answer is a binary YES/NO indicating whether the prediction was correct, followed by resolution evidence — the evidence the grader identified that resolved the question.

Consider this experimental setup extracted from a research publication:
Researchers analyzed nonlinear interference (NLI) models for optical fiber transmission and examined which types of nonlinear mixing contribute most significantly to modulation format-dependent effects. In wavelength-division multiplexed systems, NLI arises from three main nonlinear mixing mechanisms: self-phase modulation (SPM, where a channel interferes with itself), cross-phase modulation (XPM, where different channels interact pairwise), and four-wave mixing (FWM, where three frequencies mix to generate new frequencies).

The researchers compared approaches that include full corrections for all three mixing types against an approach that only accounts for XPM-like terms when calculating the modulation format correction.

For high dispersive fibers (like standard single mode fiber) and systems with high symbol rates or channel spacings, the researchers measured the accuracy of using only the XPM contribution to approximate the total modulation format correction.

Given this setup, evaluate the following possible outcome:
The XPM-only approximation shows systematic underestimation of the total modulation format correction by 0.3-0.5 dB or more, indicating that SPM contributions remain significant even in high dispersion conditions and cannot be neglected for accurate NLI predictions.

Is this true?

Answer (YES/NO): NO